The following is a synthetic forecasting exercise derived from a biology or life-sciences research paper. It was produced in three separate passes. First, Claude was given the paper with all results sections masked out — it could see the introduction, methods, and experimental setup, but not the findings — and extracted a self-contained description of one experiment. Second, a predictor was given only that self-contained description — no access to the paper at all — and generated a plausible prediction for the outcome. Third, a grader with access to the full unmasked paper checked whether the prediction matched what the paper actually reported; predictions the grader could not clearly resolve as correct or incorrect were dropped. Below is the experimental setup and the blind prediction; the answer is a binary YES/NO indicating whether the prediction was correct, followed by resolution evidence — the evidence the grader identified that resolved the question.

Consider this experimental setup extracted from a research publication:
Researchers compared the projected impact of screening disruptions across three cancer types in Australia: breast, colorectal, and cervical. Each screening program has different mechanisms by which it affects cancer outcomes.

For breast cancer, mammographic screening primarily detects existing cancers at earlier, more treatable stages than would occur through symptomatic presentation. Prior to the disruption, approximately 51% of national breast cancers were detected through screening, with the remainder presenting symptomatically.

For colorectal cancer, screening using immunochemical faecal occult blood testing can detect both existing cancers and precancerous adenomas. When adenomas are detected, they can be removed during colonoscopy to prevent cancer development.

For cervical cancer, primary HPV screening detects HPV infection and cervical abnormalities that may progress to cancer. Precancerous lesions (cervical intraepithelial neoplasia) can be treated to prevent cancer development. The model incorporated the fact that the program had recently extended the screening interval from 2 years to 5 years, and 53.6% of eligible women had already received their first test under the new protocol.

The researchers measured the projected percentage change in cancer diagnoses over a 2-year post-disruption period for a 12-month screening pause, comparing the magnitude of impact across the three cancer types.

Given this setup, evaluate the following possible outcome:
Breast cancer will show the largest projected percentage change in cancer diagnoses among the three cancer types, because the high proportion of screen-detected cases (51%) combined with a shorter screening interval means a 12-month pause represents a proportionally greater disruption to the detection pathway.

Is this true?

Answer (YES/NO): NO